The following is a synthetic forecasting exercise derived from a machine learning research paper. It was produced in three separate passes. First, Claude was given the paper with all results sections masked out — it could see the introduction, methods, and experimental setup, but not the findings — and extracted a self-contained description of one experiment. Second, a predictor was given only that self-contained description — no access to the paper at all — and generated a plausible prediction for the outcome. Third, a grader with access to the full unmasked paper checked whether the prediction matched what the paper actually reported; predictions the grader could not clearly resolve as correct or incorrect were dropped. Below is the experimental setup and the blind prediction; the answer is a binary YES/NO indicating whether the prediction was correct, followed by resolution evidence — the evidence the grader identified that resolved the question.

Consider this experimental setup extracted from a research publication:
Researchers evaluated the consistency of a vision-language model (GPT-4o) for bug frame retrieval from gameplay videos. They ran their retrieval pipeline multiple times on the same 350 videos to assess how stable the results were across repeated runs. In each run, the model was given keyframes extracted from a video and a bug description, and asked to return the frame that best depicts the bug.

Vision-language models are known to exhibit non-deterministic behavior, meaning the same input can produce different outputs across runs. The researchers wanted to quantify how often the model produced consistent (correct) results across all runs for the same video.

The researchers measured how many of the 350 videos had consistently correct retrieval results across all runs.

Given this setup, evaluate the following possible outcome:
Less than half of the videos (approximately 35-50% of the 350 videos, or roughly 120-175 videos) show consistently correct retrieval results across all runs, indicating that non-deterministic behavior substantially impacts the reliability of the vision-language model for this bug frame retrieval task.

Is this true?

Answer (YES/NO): NO